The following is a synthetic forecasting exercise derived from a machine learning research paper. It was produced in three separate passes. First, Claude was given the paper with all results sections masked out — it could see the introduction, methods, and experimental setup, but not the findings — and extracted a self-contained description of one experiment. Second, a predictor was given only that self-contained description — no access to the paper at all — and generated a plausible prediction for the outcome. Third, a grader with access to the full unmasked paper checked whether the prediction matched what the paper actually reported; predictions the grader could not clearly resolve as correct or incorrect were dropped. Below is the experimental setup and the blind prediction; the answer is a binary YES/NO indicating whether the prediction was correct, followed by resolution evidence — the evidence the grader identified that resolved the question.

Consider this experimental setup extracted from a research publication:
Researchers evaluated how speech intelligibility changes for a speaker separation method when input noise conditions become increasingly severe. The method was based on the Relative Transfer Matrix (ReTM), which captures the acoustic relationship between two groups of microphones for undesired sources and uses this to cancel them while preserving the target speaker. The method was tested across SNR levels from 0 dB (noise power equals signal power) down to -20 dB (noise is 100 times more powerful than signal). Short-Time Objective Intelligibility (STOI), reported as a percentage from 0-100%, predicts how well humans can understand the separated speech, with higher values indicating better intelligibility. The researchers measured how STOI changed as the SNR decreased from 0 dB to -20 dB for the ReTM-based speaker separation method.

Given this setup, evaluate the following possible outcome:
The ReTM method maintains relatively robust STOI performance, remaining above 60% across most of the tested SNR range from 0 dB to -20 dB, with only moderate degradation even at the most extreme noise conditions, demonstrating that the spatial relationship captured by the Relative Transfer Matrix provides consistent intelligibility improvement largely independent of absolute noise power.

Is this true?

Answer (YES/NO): YES